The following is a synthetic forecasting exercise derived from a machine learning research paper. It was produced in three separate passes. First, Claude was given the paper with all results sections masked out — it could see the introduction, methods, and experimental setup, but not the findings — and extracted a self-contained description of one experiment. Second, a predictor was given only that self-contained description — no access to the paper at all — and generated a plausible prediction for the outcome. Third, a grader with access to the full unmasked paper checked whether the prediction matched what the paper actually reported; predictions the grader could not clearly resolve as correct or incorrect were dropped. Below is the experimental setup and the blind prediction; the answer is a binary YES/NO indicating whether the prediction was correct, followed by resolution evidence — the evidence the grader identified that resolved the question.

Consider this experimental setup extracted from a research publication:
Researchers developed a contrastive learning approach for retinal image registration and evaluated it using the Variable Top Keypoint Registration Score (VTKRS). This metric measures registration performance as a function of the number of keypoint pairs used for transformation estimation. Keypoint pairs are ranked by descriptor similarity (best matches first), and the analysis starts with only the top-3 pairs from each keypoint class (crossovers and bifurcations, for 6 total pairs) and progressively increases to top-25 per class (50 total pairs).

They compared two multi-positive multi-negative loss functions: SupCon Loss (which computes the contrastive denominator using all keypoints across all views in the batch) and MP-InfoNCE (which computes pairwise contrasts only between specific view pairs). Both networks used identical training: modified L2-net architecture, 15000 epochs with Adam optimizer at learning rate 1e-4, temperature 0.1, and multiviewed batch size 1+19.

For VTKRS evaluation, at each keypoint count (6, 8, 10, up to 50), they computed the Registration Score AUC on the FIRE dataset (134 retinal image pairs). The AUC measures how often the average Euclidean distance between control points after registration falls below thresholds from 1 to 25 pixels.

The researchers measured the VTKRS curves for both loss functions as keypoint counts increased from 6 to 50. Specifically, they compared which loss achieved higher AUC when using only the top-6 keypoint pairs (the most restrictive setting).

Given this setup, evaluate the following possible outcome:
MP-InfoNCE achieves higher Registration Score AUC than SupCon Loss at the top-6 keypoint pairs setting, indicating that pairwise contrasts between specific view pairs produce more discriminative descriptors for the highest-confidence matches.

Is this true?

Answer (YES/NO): YES